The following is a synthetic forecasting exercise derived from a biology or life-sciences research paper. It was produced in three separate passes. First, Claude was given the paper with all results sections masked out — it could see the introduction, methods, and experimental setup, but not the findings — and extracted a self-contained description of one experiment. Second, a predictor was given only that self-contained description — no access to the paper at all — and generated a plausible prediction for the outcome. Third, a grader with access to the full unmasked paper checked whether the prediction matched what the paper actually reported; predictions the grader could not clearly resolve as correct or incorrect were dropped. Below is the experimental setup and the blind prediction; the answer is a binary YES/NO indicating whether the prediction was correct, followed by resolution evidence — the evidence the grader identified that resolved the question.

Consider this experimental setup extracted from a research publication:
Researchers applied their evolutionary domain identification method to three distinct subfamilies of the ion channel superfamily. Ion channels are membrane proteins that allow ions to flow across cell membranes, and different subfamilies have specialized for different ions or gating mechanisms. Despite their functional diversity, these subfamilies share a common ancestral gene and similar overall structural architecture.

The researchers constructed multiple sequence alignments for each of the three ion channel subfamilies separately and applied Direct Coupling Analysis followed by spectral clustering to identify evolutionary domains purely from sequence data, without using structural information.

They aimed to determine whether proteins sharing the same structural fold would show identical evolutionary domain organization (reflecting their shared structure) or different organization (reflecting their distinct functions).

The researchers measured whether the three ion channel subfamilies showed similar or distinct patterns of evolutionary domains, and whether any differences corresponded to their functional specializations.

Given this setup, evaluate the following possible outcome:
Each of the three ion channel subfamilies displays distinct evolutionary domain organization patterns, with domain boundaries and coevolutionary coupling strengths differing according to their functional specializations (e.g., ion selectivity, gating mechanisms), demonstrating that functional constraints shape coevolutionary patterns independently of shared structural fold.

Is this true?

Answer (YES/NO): NO